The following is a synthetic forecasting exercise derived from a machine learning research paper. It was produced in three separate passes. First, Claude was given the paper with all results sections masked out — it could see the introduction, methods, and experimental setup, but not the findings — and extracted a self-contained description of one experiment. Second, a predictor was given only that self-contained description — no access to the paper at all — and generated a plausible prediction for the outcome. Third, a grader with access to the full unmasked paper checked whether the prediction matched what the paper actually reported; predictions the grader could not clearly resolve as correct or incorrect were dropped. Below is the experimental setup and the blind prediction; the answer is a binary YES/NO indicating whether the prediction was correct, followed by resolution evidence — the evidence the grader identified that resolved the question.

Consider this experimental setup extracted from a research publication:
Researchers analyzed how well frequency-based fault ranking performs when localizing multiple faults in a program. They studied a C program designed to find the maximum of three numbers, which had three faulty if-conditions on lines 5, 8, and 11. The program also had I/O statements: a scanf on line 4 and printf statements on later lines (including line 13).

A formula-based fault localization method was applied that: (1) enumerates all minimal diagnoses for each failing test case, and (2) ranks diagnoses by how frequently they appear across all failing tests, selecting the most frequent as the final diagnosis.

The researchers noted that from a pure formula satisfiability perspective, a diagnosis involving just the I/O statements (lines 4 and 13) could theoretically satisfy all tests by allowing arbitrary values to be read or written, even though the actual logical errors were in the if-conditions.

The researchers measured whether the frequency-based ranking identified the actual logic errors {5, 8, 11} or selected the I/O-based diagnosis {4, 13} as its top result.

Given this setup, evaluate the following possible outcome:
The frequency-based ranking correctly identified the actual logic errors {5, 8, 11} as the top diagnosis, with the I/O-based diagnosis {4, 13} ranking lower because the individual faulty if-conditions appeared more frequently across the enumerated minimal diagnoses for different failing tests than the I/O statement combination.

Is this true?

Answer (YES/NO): NO